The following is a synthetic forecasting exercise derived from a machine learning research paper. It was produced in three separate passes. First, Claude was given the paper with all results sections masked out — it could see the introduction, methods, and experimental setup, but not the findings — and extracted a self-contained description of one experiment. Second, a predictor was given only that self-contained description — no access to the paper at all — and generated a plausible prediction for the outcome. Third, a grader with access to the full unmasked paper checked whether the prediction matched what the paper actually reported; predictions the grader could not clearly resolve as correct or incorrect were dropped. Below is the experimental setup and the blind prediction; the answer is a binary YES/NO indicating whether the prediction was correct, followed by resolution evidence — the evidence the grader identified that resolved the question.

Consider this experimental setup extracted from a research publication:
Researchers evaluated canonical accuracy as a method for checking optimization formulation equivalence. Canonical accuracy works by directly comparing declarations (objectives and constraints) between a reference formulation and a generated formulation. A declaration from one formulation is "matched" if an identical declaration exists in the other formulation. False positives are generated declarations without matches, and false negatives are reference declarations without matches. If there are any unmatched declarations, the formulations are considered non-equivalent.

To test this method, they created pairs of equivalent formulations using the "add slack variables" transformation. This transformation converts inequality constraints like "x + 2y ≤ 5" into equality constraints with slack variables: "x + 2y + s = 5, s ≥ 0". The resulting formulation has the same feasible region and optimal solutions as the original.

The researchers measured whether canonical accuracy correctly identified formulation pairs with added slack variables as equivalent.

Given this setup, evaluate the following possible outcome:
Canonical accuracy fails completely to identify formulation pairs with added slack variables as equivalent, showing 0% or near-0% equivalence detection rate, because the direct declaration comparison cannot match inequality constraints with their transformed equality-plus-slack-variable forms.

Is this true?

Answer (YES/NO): YES